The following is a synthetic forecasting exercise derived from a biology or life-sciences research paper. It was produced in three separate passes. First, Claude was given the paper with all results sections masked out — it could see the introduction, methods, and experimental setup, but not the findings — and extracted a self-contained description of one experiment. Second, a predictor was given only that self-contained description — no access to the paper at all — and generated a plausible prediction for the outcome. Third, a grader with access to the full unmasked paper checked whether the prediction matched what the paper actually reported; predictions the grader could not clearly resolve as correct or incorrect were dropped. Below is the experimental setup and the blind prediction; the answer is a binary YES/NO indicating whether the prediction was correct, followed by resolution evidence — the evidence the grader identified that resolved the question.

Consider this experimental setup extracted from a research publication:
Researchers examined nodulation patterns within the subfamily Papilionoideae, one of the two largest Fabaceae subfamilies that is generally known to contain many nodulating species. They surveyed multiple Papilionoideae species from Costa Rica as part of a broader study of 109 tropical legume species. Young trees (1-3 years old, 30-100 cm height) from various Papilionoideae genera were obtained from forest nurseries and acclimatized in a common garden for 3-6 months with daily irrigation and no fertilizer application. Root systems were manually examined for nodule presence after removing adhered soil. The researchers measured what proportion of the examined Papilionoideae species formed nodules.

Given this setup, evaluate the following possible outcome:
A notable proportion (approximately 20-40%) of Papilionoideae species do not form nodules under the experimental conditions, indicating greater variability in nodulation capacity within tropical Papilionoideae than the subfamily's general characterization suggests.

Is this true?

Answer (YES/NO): NO